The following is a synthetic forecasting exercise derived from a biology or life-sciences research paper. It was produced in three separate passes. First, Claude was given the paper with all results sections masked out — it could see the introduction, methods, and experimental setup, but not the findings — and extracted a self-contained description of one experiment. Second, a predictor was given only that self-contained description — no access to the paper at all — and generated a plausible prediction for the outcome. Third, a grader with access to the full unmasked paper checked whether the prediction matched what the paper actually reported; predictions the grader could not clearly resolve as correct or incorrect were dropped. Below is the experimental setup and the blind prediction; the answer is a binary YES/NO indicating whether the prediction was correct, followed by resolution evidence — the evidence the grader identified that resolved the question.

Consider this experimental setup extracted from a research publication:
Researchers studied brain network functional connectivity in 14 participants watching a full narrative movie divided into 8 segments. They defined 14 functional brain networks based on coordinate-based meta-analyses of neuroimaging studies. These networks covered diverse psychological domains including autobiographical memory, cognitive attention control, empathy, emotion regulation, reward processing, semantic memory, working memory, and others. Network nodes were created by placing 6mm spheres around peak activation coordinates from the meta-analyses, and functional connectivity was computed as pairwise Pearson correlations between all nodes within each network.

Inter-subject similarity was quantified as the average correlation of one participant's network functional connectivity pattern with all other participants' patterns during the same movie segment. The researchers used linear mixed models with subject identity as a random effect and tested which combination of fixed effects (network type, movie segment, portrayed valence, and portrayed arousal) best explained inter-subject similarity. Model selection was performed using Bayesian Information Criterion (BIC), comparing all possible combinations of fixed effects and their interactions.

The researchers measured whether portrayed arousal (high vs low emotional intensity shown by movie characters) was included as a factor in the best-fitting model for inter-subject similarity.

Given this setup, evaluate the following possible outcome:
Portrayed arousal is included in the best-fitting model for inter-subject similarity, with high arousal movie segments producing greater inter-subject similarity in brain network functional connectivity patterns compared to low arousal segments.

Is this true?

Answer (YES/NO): NO